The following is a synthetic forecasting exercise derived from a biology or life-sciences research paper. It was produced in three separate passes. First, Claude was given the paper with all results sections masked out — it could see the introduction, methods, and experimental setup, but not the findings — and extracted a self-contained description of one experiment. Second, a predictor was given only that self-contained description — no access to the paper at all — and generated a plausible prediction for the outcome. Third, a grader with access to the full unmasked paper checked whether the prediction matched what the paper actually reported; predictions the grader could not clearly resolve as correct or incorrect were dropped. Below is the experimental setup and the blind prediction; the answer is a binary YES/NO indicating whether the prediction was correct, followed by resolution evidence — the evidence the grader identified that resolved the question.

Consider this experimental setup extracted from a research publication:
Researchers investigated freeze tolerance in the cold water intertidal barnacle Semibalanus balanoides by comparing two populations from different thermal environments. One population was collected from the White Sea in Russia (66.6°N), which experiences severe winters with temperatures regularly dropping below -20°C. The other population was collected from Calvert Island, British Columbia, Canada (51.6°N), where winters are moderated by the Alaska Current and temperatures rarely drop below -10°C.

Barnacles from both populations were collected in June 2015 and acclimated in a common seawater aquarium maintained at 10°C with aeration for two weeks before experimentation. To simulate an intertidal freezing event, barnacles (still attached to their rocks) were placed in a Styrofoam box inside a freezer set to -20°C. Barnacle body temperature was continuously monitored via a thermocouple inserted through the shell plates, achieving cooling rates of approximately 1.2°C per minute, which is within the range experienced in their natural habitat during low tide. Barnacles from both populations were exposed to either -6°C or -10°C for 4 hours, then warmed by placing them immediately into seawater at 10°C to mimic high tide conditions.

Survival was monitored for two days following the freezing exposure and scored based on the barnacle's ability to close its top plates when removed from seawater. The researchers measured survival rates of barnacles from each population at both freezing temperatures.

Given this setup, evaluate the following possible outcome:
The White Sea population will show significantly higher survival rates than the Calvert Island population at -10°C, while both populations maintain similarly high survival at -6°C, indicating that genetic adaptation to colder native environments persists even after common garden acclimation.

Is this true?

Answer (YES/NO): NO